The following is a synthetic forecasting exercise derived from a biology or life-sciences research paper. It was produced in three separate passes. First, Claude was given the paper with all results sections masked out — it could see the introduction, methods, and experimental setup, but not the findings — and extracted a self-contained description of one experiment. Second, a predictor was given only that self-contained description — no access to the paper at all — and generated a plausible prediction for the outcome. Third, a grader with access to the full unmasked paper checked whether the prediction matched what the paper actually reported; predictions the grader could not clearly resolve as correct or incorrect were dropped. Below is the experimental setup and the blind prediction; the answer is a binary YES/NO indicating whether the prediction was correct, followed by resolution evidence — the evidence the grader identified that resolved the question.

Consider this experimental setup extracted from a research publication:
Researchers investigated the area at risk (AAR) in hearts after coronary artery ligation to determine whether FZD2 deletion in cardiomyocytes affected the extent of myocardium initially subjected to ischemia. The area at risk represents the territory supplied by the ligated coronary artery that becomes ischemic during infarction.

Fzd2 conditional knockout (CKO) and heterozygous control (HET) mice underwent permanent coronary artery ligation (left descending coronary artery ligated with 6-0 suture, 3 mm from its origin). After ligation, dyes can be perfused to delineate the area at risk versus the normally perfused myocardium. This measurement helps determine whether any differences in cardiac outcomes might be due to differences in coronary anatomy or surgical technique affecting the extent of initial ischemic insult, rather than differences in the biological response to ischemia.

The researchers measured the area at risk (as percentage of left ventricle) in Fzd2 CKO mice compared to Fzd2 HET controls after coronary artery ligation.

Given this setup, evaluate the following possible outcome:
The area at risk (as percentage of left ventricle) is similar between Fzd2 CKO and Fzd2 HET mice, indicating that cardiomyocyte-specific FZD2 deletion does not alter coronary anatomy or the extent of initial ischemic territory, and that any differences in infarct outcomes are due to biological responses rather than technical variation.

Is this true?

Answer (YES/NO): YES